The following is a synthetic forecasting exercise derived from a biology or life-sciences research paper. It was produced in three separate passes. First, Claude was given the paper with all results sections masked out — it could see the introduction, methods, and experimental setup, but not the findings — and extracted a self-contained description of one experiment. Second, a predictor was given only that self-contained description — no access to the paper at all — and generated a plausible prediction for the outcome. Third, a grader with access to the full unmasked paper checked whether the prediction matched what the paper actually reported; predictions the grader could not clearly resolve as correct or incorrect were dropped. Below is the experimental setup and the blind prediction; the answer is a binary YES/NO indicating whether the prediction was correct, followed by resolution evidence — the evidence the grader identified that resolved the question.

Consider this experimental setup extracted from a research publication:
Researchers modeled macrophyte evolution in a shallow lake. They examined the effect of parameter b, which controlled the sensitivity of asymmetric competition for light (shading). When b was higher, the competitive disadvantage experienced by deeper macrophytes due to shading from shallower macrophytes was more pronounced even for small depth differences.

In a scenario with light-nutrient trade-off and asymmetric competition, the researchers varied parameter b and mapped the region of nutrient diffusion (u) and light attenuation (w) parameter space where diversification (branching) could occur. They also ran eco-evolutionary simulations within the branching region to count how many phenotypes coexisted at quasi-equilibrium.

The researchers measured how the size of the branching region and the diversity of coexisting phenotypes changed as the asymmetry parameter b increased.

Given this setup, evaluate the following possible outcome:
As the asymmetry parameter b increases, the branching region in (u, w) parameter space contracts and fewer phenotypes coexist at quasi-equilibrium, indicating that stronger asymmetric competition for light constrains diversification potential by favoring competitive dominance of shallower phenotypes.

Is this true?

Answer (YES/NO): NO